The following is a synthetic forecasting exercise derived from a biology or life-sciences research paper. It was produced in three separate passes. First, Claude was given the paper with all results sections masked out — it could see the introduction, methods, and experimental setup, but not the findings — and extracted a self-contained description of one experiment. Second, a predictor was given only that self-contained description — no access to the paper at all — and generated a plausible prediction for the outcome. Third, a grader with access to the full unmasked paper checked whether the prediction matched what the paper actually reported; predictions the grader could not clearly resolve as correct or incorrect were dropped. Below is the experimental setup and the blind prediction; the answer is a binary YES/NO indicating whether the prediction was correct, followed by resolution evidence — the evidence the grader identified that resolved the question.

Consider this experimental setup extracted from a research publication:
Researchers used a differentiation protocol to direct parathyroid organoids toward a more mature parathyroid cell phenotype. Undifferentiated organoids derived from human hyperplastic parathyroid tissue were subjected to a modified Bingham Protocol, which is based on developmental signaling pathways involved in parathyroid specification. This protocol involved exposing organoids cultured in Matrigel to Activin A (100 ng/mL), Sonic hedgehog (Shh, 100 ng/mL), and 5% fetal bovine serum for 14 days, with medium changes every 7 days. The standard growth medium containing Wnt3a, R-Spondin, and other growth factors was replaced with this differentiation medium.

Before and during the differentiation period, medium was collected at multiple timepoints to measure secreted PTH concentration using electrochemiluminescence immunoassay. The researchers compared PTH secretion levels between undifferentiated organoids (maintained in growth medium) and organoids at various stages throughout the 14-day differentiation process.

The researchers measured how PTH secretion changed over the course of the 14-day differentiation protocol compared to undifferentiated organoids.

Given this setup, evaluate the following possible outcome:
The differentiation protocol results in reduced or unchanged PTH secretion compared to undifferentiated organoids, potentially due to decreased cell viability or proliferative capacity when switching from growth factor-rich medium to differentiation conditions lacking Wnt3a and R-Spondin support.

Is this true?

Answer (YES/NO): NO